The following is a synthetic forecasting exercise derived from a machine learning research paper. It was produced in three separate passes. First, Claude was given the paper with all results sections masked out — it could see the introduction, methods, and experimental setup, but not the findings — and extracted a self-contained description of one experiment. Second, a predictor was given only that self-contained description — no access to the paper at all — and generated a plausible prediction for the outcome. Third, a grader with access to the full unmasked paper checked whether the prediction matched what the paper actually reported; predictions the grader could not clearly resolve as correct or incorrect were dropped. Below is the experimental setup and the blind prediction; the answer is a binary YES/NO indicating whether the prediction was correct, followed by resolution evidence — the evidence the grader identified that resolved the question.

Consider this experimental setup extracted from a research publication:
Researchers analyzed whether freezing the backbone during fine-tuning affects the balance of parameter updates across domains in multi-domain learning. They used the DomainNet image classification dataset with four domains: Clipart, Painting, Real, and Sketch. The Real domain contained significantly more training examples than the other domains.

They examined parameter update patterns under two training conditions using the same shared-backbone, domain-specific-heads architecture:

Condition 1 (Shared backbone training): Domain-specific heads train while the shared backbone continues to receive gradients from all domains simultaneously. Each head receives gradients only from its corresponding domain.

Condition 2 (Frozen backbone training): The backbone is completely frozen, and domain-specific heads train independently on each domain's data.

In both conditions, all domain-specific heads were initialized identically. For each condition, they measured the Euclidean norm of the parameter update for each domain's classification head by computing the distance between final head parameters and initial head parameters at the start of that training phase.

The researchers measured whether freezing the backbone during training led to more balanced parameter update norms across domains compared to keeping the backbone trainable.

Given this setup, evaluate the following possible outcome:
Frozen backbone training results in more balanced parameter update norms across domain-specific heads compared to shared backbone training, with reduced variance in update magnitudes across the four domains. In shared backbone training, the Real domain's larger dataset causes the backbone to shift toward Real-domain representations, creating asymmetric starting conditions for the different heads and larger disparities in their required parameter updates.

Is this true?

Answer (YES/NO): YES